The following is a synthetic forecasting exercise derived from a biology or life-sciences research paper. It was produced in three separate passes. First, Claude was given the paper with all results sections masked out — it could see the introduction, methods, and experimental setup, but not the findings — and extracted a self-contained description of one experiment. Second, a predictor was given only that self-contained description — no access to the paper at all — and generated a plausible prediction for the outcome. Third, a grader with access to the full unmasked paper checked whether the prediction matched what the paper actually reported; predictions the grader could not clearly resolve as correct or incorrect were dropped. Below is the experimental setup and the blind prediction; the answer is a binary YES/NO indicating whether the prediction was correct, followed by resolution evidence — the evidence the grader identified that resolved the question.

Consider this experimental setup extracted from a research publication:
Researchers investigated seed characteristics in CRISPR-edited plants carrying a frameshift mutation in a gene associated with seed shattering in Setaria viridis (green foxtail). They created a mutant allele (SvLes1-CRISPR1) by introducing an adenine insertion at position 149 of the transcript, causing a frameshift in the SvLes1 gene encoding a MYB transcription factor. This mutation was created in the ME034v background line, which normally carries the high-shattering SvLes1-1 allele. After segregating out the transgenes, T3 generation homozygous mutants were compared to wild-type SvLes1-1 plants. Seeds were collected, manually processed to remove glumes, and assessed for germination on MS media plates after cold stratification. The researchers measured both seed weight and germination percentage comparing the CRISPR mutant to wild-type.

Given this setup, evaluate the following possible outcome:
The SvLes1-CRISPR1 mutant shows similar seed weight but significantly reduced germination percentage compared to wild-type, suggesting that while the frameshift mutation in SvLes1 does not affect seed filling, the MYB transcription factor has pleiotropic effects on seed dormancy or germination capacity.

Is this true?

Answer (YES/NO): NO